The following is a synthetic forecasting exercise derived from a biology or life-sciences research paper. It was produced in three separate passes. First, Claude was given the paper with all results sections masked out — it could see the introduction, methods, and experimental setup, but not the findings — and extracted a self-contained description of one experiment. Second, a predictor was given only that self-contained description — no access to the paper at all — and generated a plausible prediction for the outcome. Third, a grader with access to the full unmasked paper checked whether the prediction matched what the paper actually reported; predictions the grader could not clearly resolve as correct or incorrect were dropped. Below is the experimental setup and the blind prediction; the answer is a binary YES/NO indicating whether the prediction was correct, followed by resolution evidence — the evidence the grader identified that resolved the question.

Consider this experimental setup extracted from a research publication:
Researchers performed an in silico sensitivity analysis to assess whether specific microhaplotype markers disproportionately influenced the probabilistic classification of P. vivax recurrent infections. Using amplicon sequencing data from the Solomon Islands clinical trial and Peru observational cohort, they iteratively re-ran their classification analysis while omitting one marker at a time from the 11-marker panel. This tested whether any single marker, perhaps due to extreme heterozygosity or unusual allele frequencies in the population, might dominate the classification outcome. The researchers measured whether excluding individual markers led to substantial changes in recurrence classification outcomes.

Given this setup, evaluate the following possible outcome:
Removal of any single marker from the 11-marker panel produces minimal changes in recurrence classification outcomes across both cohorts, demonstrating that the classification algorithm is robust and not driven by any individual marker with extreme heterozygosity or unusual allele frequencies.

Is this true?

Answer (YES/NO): YES